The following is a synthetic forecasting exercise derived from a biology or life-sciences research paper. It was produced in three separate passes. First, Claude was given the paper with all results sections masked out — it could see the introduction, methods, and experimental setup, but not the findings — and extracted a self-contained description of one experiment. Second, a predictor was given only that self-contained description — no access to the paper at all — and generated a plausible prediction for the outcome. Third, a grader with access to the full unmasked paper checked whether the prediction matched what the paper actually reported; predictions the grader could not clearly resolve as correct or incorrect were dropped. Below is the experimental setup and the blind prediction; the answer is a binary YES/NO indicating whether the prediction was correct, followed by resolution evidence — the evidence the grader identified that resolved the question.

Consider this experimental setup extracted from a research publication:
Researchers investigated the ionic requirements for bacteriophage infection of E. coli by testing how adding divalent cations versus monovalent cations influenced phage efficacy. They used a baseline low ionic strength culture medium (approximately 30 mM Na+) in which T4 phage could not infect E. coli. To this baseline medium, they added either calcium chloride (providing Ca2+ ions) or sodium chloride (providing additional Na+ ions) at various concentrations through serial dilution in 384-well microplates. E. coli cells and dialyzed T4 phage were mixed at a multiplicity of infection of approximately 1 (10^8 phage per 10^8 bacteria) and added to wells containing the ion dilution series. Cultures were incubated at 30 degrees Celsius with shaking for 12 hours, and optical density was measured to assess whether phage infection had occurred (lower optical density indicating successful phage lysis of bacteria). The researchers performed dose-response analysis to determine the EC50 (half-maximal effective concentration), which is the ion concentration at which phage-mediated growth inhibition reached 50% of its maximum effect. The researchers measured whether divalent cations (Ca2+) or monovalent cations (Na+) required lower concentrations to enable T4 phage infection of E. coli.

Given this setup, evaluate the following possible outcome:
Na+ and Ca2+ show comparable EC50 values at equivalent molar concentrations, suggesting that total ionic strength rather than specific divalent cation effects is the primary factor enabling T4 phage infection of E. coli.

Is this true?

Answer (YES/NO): NO